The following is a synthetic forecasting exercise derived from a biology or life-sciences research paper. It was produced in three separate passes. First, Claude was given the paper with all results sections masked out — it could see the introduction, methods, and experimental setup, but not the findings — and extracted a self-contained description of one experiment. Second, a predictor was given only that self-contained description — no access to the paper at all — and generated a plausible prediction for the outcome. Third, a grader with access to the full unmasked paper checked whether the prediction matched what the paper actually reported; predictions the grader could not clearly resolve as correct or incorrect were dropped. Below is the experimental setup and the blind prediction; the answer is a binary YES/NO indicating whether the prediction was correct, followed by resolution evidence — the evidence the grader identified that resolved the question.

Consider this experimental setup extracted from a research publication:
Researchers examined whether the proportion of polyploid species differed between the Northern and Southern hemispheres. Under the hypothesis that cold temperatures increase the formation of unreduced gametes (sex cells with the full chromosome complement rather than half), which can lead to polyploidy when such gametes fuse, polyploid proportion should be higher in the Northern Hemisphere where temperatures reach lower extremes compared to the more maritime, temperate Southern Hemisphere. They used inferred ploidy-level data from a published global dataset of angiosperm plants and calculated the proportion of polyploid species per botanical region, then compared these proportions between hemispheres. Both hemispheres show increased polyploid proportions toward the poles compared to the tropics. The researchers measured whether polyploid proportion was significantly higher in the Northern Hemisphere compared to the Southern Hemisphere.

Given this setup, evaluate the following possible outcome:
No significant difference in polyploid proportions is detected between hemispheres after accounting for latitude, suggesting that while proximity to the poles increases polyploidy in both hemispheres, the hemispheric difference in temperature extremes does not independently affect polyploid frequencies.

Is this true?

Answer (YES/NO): YES